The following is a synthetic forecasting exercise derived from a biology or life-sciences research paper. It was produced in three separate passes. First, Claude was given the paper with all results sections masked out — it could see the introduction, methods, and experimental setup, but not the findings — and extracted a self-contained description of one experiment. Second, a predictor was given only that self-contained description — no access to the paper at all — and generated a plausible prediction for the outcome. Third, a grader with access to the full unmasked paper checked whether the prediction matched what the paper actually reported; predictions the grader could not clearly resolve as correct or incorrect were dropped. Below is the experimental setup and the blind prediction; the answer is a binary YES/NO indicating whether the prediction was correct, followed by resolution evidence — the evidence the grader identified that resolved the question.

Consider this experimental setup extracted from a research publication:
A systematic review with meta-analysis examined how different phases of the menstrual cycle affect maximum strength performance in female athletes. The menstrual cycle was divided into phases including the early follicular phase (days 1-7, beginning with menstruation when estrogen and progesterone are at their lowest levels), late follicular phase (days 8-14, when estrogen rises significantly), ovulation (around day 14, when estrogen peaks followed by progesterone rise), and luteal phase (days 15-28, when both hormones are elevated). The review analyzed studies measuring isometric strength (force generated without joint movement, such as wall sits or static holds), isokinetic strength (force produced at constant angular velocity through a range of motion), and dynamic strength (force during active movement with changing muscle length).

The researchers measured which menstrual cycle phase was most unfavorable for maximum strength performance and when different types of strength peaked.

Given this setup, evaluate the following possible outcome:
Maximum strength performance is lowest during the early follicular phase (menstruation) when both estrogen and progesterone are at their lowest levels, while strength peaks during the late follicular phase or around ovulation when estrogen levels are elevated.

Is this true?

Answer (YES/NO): YES